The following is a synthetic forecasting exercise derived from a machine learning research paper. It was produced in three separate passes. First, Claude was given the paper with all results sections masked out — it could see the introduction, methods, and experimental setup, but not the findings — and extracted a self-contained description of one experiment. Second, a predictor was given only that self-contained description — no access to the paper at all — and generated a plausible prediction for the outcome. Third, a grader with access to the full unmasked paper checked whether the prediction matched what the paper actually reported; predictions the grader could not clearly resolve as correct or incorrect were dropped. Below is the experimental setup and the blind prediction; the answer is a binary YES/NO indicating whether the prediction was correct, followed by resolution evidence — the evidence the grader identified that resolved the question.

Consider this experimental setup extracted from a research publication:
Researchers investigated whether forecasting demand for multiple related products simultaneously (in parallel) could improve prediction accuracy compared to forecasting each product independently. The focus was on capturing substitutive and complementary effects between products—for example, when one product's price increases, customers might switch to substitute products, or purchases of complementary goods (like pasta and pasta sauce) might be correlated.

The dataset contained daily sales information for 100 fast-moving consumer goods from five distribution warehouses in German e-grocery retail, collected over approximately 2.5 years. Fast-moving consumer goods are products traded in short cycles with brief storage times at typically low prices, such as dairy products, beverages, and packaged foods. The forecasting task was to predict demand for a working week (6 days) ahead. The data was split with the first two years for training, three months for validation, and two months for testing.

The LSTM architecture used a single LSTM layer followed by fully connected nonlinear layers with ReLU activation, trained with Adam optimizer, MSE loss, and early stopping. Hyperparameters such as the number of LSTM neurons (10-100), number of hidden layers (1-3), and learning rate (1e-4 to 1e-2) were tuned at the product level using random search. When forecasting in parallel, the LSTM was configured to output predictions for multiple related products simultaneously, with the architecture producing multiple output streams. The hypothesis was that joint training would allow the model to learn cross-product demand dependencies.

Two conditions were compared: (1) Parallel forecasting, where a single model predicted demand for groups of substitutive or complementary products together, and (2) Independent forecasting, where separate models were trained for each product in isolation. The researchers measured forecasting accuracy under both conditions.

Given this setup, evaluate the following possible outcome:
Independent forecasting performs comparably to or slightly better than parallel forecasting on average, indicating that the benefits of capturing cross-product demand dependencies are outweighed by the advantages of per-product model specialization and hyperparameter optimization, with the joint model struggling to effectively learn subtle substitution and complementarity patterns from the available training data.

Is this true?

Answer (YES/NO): YES